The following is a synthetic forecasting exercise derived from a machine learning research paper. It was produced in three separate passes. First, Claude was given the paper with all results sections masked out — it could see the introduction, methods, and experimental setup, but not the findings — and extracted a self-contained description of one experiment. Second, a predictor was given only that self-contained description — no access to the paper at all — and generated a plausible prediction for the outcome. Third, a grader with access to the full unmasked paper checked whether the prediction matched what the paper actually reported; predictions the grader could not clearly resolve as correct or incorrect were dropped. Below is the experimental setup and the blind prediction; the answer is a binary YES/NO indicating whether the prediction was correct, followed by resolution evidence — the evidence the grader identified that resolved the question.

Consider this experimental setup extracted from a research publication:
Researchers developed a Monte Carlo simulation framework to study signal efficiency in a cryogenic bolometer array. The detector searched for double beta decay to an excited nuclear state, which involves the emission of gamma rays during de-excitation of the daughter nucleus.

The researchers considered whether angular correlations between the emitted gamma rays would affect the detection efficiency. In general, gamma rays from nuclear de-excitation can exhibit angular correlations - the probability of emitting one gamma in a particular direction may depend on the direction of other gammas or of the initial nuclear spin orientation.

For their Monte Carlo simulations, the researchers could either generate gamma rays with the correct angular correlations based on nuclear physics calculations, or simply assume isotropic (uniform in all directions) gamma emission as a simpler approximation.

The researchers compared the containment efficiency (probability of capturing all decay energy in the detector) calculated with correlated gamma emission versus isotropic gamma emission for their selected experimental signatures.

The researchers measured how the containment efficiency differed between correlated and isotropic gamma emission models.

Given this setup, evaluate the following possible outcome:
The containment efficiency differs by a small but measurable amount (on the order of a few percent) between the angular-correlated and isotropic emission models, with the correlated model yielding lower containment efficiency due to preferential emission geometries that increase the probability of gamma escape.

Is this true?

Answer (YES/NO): NO